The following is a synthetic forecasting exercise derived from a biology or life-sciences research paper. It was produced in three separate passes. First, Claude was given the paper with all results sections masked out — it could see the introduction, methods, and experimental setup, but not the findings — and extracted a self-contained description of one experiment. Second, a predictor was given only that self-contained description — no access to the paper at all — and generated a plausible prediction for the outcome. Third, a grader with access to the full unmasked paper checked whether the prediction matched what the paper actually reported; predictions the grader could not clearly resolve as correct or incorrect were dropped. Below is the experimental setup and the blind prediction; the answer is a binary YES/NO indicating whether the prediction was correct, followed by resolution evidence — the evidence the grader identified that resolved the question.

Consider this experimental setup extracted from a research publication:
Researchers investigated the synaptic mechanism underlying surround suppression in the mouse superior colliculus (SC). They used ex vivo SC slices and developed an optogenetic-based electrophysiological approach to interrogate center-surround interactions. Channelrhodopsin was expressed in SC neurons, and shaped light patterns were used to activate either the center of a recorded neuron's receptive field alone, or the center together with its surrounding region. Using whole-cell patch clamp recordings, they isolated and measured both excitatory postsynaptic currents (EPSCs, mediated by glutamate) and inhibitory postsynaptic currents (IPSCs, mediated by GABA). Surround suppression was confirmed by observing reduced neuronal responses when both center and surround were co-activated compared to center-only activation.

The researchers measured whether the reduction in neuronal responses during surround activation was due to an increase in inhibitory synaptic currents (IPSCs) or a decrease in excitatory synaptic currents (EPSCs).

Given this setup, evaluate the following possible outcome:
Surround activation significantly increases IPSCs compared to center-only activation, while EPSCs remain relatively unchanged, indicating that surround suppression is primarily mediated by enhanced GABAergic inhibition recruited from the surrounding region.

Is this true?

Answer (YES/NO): NO